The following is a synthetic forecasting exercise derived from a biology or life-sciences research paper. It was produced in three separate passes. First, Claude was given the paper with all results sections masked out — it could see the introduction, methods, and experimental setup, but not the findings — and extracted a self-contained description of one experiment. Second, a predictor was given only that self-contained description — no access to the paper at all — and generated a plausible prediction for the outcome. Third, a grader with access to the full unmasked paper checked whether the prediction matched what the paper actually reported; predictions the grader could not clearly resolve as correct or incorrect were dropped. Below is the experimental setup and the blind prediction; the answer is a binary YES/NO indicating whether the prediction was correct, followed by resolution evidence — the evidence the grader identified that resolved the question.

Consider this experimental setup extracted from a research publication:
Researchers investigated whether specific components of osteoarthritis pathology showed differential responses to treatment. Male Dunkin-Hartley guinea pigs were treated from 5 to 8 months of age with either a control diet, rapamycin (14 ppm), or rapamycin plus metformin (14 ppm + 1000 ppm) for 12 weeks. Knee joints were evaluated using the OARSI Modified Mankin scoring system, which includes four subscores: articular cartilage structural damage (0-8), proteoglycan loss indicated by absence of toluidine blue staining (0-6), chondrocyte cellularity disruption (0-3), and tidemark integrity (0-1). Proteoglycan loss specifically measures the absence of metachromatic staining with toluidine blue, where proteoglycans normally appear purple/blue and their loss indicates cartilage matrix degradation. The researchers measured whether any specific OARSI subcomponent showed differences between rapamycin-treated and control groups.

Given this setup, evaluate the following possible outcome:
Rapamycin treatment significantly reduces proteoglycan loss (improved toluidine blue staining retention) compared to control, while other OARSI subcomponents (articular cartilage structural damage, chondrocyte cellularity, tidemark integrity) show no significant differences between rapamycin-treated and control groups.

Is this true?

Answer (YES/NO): NO